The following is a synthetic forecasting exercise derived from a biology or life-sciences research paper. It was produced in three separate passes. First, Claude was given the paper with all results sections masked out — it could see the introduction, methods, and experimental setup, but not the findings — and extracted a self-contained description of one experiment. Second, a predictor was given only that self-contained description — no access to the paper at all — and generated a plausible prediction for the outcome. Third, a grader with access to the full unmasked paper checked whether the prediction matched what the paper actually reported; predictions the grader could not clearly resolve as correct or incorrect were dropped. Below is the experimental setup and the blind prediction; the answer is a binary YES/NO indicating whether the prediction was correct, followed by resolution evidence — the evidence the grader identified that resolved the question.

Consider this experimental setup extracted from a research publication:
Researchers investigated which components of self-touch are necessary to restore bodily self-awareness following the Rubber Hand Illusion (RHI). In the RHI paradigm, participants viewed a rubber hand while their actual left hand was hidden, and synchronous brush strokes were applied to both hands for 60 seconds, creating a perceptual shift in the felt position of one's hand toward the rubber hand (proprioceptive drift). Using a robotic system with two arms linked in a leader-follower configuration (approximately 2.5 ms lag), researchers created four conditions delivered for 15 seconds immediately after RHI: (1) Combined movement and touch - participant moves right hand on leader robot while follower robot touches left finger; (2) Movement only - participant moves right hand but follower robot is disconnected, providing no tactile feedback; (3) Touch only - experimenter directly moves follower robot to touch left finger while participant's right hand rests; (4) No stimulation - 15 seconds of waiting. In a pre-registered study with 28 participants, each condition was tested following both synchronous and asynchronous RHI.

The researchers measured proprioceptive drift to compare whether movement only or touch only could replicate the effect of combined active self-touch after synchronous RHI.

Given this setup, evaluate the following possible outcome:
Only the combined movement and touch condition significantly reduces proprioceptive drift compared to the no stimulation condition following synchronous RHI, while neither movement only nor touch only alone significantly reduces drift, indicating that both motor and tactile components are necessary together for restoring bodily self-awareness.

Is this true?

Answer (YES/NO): YES